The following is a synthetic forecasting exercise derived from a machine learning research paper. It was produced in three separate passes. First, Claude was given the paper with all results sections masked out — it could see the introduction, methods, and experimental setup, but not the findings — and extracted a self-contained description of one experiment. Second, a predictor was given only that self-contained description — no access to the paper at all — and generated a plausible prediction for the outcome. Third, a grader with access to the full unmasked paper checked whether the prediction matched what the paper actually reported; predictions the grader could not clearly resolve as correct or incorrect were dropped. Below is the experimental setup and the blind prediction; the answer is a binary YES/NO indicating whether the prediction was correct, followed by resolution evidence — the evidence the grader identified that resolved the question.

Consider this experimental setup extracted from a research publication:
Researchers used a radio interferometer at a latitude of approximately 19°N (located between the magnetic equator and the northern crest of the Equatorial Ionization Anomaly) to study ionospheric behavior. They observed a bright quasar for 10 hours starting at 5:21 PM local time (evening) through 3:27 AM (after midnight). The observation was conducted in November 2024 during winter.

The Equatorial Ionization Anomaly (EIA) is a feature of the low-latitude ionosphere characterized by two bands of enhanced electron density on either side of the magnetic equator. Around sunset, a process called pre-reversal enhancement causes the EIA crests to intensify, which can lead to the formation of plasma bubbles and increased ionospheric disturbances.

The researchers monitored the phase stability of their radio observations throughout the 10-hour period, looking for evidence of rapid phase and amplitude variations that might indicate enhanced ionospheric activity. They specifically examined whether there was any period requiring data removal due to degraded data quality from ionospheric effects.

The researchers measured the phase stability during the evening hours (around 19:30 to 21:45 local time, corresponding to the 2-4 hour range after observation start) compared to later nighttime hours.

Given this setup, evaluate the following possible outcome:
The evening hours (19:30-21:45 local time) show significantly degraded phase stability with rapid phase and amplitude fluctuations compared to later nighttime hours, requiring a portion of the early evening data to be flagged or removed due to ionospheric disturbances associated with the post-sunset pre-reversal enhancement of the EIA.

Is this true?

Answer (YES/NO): YES